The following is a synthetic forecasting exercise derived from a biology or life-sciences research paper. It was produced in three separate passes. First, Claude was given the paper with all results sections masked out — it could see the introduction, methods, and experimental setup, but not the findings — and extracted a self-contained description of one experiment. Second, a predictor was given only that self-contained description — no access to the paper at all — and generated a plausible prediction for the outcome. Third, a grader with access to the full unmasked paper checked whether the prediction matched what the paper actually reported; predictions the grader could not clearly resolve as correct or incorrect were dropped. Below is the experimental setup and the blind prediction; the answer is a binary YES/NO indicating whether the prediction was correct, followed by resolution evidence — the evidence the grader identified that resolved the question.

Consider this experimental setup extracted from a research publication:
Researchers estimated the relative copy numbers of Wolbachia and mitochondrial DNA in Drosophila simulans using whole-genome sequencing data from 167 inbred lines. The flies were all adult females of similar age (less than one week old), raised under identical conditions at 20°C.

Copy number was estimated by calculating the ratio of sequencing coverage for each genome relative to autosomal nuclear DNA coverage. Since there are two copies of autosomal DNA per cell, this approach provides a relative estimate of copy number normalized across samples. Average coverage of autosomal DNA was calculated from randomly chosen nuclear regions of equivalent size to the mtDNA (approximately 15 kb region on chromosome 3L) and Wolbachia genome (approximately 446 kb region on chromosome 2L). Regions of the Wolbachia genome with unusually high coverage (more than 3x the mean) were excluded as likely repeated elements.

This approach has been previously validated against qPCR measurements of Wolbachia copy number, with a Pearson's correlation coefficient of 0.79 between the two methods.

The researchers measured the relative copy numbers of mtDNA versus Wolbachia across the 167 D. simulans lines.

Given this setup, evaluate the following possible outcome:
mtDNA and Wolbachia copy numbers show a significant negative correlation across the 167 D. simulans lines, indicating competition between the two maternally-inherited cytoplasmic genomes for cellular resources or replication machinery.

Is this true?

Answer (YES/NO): NO